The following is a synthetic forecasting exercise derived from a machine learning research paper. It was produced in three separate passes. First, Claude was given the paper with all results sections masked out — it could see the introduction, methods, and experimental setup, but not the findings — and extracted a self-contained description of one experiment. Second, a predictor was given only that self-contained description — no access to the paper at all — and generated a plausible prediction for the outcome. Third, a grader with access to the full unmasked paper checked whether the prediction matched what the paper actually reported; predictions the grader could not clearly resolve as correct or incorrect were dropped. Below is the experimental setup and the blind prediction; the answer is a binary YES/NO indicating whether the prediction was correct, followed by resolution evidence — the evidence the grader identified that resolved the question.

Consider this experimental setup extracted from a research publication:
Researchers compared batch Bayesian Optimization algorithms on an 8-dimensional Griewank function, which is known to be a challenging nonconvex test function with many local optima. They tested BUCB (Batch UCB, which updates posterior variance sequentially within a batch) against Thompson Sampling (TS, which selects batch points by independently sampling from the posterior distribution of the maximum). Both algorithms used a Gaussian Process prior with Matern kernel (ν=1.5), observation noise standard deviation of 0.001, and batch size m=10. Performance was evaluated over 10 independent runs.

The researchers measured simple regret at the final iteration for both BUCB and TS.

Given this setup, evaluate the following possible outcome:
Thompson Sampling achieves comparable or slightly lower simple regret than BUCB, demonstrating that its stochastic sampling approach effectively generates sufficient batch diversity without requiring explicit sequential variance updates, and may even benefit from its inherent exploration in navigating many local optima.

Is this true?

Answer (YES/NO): NO